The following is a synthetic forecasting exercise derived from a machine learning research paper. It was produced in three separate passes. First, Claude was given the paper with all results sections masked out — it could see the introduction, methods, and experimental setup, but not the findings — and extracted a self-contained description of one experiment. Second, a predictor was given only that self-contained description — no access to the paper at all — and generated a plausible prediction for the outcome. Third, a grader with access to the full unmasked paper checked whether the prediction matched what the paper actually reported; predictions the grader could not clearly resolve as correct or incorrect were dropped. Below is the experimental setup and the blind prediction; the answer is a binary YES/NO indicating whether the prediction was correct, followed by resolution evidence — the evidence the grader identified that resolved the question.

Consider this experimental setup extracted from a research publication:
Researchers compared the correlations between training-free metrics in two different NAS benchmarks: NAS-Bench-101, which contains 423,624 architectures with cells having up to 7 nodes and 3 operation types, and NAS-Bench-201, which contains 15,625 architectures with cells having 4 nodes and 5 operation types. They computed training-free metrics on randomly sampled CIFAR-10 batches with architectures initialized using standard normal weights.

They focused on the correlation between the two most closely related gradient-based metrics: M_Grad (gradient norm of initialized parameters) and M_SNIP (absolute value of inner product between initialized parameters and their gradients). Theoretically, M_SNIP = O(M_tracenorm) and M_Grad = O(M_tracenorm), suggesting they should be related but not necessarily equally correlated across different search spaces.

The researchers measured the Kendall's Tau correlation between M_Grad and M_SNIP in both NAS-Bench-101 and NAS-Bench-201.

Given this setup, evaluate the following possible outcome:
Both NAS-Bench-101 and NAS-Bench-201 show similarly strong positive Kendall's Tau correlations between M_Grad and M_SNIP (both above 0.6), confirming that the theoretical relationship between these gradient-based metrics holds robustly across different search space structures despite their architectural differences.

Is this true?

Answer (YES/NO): NO